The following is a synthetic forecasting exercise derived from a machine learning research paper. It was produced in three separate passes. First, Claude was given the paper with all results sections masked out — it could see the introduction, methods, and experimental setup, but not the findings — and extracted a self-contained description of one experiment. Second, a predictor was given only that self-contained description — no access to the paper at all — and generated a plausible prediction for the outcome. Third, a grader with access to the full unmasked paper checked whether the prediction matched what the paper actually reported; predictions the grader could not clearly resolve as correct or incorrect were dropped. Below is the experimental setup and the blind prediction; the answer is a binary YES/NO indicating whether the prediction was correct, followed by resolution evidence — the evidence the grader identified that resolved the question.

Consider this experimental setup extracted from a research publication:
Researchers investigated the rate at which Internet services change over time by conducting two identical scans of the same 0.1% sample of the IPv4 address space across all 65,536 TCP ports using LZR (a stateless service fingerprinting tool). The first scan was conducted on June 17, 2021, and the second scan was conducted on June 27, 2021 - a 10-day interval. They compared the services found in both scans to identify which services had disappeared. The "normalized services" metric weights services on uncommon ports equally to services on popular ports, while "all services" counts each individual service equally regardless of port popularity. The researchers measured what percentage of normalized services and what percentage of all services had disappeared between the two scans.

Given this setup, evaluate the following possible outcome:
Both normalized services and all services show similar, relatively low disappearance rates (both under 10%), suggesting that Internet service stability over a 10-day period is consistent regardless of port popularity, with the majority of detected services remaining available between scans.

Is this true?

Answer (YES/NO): NO